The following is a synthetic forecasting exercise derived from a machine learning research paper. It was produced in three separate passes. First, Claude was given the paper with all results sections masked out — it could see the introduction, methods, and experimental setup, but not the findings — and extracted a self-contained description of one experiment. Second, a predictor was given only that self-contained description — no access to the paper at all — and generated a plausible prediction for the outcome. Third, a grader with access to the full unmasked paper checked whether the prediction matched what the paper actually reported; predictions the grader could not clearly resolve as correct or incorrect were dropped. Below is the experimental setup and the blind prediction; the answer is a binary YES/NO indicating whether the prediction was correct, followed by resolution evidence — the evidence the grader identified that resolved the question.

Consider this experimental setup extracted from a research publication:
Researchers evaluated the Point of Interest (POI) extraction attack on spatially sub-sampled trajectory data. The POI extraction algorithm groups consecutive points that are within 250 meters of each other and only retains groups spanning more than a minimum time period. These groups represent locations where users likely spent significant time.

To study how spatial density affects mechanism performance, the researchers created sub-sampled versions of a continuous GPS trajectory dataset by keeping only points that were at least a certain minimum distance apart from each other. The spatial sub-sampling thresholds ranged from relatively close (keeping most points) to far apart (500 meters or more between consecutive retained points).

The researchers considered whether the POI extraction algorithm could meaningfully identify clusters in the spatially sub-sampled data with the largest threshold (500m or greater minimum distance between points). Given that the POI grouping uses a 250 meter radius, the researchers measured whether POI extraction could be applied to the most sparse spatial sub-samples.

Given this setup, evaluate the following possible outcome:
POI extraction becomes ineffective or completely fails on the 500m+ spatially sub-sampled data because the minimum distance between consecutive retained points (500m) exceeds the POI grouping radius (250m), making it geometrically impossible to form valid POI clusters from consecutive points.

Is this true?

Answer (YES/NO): YES